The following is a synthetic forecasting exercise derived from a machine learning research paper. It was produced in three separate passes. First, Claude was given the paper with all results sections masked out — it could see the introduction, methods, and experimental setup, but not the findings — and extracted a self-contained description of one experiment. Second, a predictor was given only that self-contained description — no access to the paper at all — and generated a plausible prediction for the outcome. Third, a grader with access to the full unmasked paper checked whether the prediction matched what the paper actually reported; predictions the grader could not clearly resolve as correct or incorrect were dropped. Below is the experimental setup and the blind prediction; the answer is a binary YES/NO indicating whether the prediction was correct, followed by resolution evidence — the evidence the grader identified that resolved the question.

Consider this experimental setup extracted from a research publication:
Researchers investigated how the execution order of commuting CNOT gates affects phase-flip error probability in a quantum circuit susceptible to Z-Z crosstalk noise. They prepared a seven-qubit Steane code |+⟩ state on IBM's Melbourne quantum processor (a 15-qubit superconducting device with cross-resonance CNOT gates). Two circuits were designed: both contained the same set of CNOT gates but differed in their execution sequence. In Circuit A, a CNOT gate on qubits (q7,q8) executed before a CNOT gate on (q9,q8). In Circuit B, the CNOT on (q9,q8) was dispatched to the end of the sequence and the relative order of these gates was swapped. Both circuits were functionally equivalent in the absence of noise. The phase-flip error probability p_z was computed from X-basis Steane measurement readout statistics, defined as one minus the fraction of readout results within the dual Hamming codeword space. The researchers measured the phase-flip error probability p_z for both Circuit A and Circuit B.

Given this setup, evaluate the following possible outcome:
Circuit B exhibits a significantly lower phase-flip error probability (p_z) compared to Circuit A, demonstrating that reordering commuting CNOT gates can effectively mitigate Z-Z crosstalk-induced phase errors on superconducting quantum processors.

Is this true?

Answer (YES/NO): NO